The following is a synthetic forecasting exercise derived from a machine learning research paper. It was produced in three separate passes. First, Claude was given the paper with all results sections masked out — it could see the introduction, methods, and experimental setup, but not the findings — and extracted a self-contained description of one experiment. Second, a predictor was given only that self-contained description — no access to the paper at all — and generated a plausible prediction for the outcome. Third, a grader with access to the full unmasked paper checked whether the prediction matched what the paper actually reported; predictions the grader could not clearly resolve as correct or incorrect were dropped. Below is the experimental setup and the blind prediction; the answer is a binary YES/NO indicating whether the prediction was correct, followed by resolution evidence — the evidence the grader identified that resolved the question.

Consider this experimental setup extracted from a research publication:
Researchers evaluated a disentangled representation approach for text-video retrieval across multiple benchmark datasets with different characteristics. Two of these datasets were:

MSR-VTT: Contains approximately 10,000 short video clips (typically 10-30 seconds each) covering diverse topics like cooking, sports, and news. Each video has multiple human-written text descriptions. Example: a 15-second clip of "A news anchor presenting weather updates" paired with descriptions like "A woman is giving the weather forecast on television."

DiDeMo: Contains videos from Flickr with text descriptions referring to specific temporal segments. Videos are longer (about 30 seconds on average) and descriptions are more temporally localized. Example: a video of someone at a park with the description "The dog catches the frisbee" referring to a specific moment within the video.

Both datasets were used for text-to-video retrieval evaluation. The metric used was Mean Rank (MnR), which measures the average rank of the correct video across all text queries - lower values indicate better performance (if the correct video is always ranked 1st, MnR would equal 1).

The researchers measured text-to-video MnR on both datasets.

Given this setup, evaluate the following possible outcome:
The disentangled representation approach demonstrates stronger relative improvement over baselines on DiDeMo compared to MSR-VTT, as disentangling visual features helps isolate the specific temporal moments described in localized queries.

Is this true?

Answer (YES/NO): YES